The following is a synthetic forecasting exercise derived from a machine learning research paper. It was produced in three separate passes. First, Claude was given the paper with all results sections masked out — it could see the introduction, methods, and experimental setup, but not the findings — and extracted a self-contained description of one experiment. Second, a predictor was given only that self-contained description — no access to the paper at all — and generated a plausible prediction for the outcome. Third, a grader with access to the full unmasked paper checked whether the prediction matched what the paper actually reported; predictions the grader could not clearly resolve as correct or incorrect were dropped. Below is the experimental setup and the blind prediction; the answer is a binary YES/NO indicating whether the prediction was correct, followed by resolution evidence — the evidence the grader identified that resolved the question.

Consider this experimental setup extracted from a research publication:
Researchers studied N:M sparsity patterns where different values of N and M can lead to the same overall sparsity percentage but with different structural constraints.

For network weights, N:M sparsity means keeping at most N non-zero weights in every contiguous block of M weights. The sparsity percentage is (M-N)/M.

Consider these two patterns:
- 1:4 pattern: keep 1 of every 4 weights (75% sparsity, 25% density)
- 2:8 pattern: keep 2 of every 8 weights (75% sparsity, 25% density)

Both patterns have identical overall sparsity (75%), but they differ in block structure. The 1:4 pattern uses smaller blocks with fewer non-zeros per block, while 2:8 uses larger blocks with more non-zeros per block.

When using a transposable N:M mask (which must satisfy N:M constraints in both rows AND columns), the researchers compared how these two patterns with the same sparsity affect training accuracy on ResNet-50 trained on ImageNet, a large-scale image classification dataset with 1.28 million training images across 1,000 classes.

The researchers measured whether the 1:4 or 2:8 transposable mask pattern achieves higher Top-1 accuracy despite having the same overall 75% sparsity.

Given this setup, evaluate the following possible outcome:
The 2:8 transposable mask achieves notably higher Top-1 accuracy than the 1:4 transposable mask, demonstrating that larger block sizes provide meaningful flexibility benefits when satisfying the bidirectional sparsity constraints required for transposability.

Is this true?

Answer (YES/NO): NO